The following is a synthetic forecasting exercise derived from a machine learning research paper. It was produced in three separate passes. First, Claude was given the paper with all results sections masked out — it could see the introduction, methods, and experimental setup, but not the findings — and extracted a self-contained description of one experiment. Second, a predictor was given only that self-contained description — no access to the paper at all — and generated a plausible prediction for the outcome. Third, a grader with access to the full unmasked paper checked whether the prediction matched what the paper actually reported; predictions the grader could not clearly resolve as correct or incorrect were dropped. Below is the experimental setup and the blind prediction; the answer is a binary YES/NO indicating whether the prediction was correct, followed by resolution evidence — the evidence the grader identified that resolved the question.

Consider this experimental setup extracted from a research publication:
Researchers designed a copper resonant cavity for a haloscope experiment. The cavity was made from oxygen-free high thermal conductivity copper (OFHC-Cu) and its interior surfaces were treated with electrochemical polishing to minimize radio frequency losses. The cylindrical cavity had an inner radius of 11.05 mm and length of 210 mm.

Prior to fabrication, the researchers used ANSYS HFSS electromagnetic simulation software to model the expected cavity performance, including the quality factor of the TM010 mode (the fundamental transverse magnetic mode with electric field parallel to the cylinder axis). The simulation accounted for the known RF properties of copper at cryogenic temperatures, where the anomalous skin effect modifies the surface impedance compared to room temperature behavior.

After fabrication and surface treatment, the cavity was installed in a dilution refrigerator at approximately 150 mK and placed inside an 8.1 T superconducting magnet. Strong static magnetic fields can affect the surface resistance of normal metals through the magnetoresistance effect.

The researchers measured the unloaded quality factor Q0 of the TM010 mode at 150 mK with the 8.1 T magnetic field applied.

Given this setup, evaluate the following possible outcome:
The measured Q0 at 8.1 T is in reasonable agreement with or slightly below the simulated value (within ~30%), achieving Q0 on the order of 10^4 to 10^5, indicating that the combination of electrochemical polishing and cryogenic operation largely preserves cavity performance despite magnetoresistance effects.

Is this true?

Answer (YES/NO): YES